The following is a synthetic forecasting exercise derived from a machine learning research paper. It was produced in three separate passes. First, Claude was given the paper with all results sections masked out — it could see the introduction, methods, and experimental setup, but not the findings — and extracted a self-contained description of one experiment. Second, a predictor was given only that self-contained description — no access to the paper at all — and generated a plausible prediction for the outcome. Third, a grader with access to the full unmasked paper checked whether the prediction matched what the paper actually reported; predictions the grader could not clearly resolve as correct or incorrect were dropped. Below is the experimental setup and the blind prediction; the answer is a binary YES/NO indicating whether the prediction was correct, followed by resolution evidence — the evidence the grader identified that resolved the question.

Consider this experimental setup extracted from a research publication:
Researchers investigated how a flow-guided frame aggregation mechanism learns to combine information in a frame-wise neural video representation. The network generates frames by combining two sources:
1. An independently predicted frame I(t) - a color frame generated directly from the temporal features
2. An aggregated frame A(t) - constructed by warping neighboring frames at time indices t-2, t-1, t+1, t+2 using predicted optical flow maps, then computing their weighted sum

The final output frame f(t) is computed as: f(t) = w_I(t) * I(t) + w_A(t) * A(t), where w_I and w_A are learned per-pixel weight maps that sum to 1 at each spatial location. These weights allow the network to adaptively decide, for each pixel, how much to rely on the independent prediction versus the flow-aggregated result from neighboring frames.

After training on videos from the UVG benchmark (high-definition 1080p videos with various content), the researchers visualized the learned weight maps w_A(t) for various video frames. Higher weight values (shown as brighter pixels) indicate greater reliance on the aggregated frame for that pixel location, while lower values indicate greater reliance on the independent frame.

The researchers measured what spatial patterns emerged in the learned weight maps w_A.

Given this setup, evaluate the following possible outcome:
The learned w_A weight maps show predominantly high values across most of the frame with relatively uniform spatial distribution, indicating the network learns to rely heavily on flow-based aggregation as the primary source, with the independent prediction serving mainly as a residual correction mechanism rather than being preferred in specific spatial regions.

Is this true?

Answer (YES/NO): NO